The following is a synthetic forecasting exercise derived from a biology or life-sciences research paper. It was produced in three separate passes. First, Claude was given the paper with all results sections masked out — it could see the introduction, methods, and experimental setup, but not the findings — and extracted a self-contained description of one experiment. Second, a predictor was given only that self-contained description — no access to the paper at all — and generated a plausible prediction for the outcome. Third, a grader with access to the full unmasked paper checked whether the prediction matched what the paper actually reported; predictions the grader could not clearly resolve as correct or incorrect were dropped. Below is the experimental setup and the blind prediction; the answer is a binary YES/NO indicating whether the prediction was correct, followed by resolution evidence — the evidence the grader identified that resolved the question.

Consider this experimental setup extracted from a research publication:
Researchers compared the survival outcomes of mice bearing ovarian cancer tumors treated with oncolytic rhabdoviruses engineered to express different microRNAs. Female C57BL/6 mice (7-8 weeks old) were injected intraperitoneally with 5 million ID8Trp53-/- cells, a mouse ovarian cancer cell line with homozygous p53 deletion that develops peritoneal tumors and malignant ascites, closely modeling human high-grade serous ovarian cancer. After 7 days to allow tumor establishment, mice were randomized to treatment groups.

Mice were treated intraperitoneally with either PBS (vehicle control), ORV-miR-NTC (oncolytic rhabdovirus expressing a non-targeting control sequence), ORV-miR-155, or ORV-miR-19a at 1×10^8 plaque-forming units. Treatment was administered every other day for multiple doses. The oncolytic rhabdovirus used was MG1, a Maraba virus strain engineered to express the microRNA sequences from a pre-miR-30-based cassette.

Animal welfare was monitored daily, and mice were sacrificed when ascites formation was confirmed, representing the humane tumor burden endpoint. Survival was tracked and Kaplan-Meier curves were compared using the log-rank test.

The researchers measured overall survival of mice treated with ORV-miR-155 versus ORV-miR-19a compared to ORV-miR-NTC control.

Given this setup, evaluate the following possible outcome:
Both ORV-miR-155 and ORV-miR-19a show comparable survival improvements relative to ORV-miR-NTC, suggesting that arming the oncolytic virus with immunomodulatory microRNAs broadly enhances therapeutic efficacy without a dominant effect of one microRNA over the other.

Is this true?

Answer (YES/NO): NO